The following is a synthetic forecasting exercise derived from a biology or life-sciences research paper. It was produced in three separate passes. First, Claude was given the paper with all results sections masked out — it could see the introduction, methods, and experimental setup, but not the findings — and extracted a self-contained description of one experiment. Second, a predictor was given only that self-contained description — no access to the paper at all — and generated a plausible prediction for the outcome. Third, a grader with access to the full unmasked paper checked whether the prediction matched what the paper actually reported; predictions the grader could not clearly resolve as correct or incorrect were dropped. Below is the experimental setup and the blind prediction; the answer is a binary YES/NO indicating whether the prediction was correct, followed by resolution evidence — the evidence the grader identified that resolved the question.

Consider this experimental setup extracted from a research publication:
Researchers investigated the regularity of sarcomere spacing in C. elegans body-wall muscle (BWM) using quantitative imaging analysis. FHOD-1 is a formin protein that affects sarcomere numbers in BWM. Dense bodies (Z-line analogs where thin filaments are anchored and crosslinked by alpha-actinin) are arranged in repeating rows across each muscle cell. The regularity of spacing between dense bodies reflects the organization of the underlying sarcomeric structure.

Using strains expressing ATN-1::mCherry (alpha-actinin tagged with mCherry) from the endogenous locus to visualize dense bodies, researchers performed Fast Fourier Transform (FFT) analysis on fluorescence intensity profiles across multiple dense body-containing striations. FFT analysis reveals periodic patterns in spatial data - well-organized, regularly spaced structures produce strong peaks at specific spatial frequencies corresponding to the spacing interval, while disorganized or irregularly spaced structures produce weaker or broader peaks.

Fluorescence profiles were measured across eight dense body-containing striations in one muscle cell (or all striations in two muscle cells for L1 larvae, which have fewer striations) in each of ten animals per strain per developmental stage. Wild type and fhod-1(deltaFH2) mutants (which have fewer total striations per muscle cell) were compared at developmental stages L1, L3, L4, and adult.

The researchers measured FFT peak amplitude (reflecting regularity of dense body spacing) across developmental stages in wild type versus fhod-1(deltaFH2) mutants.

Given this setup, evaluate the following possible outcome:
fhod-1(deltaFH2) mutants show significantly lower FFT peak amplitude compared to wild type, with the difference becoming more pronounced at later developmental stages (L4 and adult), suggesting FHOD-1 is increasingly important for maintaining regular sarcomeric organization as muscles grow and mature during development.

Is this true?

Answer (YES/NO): NO